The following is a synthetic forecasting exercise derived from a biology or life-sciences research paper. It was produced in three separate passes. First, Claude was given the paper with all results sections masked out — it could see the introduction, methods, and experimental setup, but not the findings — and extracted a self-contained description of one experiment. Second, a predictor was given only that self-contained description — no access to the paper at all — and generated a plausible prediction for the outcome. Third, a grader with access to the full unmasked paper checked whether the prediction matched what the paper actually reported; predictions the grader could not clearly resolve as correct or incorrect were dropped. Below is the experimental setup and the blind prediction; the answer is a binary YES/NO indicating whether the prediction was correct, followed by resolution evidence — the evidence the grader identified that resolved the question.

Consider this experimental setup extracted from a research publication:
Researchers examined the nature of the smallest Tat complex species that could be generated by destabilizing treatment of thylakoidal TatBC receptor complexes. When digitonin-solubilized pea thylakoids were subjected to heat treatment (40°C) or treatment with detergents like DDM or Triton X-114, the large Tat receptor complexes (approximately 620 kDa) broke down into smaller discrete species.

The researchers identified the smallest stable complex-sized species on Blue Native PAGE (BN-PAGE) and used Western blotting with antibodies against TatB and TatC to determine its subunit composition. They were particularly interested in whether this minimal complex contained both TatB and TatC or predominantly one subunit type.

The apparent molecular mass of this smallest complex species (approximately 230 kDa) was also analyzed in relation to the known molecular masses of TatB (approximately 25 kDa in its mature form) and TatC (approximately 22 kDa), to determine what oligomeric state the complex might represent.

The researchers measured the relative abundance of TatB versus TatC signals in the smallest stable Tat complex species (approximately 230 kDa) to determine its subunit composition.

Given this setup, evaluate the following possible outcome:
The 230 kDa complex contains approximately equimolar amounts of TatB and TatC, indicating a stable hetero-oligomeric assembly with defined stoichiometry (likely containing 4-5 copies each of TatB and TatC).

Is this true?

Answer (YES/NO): NO